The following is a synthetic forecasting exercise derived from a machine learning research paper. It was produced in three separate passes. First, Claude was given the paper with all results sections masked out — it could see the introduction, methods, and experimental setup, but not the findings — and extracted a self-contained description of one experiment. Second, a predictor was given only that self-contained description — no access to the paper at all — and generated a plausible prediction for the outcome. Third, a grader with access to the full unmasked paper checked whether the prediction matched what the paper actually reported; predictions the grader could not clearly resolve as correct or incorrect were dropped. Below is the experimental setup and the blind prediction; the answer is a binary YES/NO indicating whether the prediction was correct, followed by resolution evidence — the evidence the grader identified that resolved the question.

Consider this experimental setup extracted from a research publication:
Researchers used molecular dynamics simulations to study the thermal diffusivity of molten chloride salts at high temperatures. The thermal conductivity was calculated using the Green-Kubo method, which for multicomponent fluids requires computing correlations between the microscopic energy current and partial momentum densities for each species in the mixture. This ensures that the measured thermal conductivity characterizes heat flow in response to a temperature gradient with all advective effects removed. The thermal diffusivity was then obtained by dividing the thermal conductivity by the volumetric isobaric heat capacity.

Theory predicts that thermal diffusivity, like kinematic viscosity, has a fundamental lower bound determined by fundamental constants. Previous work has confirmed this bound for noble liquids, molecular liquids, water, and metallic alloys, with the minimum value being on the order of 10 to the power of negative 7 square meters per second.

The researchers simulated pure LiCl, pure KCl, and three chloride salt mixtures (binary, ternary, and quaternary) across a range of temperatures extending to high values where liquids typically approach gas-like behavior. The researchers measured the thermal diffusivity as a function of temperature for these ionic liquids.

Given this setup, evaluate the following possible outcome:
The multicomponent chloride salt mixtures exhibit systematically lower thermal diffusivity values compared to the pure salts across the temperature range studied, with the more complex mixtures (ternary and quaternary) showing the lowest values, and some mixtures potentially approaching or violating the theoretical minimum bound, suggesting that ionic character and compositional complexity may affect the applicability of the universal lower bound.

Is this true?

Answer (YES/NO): NO